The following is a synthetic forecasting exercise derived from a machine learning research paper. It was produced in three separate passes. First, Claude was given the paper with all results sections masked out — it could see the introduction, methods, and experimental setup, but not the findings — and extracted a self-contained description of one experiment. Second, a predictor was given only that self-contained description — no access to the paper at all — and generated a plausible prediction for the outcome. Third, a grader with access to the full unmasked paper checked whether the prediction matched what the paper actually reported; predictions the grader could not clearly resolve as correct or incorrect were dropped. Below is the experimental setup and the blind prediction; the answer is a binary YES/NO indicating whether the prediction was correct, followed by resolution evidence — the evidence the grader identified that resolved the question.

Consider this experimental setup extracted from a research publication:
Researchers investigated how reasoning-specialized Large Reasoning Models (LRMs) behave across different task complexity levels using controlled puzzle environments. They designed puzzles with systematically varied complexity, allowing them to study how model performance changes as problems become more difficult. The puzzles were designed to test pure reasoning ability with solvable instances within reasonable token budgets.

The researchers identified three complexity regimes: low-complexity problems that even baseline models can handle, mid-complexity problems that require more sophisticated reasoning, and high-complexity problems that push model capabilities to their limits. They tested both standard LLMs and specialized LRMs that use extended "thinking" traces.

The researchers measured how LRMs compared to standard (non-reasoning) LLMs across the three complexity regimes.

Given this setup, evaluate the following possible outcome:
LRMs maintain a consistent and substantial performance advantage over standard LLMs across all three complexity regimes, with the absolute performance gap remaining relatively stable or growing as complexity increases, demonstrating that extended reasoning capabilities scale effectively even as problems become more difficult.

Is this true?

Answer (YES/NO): NO